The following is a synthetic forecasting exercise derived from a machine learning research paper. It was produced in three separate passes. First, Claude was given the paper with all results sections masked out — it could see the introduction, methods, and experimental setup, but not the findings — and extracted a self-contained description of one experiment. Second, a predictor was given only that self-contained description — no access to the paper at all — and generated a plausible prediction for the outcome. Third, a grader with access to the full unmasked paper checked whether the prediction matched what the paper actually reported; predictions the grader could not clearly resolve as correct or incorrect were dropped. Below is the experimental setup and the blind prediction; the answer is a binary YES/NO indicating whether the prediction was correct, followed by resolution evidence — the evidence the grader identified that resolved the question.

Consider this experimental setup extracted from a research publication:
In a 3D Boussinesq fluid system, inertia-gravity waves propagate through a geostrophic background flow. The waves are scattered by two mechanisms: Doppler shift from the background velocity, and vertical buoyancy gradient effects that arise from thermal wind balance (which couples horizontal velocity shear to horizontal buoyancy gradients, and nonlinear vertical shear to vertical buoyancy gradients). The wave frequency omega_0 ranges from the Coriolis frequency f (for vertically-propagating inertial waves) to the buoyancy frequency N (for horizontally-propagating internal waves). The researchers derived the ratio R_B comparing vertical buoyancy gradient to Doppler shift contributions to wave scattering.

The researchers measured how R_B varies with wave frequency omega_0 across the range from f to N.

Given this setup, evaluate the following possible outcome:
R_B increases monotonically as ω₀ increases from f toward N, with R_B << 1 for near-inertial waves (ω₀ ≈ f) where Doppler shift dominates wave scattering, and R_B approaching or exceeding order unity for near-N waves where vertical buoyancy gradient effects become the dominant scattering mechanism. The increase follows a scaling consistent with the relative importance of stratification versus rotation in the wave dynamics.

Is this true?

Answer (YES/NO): NO